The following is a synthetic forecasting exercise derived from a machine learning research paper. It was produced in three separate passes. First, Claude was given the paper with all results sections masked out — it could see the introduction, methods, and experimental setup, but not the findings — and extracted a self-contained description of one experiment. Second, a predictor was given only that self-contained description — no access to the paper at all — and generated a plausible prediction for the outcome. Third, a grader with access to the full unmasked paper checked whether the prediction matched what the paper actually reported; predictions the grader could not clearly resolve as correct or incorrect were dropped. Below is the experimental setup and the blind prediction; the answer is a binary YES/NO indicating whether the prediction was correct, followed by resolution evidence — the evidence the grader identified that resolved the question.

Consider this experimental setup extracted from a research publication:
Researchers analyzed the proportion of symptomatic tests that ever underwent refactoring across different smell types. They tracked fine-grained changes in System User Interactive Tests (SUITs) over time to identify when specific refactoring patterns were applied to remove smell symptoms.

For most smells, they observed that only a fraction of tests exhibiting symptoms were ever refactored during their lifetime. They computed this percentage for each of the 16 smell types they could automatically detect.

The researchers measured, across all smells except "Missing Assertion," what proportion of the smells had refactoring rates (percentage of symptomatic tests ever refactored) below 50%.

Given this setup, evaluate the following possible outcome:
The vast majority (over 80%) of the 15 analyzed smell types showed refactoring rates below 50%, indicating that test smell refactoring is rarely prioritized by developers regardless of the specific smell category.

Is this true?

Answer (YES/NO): YES